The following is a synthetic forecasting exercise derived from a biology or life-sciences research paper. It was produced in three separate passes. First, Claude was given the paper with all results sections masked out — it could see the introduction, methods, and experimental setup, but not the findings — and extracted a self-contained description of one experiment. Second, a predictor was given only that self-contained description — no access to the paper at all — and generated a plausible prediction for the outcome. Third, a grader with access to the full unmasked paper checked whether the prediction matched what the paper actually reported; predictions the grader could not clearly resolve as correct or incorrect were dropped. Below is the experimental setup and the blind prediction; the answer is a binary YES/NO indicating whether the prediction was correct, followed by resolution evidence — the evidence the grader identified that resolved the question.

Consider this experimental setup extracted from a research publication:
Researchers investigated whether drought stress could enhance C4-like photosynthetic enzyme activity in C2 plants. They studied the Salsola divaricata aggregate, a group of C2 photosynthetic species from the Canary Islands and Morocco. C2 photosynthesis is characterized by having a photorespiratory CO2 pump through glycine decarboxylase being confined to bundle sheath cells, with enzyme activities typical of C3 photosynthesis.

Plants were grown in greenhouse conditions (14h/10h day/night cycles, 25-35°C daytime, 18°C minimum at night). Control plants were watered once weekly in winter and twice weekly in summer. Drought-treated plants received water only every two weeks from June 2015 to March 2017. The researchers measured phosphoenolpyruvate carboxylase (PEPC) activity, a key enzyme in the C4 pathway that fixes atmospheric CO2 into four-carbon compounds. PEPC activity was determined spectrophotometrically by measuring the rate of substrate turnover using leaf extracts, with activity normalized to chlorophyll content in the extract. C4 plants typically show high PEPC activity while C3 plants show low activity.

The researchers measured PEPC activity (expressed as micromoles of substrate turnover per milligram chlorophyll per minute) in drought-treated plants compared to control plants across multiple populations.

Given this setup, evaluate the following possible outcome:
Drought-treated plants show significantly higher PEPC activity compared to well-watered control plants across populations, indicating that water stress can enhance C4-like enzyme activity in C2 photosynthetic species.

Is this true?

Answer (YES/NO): NO